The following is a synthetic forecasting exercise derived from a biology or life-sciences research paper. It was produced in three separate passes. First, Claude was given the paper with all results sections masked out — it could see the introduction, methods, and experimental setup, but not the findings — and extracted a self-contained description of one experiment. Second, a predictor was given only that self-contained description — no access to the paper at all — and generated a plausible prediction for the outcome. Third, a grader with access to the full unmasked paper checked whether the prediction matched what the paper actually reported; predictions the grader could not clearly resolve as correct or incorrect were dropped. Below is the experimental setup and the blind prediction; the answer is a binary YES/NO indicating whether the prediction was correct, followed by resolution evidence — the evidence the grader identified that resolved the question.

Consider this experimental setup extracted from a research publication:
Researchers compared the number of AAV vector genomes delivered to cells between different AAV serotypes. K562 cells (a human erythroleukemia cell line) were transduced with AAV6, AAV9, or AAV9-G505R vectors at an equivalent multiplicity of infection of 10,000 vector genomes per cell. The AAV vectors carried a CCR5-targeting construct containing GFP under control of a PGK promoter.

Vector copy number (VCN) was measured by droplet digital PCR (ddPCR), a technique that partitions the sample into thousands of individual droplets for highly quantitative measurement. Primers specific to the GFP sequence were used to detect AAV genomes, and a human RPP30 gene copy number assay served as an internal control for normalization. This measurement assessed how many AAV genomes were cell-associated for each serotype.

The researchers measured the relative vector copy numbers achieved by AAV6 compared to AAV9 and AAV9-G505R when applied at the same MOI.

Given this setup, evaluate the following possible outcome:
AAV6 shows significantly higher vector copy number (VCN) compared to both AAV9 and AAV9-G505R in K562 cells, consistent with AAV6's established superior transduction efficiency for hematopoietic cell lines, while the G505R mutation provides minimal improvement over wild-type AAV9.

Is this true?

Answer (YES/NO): NO